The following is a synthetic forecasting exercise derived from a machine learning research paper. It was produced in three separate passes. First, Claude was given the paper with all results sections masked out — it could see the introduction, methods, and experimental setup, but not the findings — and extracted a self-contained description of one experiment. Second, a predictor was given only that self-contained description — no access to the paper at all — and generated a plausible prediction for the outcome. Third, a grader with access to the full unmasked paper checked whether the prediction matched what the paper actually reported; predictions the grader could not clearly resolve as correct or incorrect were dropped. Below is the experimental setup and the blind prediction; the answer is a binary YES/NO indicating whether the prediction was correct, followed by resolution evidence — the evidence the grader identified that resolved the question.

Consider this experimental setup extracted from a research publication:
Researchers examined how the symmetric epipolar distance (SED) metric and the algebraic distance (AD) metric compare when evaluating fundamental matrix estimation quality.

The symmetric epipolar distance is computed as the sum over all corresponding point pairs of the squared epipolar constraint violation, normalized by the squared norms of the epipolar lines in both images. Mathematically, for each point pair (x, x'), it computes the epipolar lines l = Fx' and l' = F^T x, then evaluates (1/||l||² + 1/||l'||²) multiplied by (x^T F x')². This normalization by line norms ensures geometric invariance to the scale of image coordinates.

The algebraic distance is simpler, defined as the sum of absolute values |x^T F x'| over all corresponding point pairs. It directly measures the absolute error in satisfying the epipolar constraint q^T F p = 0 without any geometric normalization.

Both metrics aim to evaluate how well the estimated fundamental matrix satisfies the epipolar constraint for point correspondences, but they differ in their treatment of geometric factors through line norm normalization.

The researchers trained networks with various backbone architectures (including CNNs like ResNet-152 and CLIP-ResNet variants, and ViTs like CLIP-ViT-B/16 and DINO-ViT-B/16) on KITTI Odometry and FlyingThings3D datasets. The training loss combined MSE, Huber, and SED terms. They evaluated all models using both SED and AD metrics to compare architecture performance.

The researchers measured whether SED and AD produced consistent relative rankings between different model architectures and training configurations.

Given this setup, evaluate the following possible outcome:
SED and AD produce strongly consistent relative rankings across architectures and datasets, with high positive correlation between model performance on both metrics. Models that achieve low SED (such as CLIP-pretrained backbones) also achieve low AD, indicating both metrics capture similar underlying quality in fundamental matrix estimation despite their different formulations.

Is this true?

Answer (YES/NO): YES